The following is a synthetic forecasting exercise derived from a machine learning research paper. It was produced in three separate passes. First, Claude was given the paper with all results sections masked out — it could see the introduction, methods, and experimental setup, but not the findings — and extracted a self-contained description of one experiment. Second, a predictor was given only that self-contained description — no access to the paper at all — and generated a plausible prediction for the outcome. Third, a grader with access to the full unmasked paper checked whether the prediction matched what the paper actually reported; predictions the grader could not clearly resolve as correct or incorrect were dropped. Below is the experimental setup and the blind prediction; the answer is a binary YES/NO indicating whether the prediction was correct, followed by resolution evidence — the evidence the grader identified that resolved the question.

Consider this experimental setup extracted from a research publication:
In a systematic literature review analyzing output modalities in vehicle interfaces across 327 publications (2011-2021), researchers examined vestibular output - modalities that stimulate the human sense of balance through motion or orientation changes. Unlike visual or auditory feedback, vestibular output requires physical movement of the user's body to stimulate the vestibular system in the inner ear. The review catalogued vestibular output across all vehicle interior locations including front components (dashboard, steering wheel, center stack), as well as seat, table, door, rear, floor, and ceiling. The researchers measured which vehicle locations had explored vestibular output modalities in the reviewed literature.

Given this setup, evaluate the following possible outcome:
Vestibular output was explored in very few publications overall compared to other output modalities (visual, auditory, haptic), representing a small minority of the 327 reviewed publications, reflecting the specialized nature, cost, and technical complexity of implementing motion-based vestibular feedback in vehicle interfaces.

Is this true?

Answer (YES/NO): YES